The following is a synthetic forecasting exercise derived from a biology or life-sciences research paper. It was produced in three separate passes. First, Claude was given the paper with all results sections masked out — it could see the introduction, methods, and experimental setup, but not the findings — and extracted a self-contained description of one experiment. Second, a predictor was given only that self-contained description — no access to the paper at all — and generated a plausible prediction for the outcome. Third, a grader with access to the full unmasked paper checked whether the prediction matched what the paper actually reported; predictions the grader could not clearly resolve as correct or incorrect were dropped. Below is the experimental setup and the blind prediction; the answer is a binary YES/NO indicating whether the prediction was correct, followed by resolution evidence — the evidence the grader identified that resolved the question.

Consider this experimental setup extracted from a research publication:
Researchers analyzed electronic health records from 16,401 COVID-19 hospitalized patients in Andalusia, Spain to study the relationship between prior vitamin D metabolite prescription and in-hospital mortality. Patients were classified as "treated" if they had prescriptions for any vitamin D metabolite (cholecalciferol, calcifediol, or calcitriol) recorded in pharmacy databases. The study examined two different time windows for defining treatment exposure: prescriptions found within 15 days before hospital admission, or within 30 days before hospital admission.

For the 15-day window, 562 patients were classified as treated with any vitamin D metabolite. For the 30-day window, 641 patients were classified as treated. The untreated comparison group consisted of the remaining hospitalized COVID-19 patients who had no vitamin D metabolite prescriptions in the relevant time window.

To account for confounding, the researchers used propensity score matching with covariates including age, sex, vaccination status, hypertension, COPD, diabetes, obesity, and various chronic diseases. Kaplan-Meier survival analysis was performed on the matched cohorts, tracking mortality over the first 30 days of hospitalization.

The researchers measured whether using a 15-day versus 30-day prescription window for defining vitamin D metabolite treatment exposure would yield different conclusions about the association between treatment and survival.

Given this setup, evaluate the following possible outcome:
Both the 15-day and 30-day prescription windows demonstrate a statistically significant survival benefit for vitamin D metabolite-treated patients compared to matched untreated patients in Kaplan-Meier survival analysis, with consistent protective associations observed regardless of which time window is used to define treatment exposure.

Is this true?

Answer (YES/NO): YES